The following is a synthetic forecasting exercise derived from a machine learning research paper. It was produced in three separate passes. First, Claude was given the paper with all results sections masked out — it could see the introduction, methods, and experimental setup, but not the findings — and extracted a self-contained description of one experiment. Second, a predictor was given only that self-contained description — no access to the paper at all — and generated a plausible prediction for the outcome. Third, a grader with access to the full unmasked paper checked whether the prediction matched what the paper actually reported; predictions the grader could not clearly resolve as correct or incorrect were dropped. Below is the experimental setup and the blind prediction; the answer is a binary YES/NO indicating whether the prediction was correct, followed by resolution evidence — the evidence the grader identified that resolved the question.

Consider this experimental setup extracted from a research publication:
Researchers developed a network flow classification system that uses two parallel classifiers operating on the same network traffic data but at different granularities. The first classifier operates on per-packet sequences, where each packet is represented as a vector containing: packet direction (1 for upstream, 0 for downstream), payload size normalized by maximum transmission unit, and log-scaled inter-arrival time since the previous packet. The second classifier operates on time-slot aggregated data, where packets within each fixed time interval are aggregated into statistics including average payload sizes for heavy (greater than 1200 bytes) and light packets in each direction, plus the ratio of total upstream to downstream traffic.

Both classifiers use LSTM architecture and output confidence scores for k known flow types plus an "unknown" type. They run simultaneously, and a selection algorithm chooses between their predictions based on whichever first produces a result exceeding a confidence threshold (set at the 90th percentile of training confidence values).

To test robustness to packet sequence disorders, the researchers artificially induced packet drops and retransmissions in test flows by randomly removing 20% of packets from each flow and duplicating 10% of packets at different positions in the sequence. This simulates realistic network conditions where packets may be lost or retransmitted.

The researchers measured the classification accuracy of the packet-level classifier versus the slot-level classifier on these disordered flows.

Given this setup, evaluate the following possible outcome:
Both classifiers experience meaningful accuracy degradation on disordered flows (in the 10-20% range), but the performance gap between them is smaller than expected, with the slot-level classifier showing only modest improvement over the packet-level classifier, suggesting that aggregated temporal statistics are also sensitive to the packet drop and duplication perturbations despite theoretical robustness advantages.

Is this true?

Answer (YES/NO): NO